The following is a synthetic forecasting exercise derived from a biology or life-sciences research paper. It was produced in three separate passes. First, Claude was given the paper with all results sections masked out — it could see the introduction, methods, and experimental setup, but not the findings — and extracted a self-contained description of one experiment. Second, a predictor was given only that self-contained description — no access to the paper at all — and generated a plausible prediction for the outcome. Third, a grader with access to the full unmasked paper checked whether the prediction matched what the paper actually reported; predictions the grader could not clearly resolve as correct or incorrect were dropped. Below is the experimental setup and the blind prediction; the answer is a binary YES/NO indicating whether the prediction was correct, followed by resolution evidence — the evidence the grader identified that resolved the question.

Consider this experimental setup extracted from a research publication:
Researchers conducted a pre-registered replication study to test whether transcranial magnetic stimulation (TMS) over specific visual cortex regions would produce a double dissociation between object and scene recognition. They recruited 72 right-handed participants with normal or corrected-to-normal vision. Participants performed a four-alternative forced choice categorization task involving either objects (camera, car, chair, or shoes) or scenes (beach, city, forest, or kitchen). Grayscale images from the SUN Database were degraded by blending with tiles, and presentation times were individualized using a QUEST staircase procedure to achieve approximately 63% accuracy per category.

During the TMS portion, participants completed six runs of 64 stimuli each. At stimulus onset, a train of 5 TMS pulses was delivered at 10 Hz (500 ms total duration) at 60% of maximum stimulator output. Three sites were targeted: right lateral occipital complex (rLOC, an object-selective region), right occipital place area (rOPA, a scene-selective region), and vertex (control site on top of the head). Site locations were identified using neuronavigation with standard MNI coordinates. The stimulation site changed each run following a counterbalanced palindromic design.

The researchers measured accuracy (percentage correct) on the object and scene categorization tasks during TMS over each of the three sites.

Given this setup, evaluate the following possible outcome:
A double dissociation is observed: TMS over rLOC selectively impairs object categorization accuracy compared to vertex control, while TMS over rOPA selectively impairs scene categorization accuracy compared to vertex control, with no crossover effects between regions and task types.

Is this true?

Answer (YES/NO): YES